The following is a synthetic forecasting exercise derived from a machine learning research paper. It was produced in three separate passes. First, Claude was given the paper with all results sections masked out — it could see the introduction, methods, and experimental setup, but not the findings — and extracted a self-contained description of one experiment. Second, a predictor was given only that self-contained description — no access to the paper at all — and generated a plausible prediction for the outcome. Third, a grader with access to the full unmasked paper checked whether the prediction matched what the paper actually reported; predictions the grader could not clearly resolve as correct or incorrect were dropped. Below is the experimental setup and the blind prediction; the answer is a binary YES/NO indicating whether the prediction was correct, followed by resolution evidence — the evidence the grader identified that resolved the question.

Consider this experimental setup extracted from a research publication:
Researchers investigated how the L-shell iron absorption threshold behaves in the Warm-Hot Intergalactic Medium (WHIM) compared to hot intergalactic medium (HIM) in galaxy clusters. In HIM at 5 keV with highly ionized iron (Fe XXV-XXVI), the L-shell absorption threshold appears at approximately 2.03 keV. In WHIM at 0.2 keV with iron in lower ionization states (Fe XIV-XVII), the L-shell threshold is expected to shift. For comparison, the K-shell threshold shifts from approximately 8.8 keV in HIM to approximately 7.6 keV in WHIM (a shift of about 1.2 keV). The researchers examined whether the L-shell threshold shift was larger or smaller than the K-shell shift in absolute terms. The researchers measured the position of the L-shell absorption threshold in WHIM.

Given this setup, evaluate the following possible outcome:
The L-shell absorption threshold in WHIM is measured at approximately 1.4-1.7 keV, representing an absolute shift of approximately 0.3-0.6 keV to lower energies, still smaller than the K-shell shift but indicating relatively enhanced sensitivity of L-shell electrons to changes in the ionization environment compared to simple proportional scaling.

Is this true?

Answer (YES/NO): NO